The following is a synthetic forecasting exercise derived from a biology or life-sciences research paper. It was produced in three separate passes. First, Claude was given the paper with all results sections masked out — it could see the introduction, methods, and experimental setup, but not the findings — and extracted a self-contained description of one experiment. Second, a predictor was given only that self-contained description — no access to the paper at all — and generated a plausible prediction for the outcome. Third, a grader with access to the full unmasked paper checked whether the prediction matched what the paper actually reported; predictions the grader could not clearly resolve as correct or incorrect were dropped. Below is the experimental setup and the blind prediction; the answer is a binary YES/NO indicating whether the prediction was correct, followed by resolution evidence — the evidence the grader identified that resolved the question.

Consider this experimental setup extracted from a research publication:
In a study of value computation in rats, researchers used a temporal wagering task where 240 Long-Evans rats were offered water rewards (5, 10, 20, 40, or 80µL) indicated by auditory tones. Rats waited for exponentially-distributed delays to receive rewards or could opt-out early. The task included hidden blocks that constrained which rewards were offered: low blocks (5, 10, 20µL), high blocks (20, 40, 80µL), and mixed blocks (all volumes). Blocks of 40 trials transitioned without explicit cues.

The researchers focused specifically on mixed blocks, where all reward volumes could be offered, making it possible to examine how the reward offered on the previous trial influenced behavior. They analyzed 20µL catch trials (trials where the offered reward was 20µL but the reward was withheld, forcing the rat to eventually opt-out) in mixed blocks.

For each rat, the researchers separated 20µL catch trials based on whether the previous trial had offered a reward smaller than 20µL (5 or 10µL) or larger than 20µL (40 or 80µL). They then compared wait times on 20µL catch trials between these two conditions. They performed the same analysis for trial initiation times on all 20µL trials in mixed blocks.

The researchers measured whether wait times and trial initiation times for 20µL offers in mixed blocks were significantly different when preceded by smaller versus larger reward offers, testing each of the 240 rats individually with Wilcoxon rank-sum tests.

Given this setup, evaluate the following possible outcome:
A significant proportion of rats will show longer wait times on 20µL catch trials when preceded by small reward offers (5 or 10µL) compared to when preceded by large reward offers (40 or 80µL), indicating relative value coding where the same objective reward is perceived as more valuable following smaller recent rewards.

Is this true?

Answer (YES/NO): NO